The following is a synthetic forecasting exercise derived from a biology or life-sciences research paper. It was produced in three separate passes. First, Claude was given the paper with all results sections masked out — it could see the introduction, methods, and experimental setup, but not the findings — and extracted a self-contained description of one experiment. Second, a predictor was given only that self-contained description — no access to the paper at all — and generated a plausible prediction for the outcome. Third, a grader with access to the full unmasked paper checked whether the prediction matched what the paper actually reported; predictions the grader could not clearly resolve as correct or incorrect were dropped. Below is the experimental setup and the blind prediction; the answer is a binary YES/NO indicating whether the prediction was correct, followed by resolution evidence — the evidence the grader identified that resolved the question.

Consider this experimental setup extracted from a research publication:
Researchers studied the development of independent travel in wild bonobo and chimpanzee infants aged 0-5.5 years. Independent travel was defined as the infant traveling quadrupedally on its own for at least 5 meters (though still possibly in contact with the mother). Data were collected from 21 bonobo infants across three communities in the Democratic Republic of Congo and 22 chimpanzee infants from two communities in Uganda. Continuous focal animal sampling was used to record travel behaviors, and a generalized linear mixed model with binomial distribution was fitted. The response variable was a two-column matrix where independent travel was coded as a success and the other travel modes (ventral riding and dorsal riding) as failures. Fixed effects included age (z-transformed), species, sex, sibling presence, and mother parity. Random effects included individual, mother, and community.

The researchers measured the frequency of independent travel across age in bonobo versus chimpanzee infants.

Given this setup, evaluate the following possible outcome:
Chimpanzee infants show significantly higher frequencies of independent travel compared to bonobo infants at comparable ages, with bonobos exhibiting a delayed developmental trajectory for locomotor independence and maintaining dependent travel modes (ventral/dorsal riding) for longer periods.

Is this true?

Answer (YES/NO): NO